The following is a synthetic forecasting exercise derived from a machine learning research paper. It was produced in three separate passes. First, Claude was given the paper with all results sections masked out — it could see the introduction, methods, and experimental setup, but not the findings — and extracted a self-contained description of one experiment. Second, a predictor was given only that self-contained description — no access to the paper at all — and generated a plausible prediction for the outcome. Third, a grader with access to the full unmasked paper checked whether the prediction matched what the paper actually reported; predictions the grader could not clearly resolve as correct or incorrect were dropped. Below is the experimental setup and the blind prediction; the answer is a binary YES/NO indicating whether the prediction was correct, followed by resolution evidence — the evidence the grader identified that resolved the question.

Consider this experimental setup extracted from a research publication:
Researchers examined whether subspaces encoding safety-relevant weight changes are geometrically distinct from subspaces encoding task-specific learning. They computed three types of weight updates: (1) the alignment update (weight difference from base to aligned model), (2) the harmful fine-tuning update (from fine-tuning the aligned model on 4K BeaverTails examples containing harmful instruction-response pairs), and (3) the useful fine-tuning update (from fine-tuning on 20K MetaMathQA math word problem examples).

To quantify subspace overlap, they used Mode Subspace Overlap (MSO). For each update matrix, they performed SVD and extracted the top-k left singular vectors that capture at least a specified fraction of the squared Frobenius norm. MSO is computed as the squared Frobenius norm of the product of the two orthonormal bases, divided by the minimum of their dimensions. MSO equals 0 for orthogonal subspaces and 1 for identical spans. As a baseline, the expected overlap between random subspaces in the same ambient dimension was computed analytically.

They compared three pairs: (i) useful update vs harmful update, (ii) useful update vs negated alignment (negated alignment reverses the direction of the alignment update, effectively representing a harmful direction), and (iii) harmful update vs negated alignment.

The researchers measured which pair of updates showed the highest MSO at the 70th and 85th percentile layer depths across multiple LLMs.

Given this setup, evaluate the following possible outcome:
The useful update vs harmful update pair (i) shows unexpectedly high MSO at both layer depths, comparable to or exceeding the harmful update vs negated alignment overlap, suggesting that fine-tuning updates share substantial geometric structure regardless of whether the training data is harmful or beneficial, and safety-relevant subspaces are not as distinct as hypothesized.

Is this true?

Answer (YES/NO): YES